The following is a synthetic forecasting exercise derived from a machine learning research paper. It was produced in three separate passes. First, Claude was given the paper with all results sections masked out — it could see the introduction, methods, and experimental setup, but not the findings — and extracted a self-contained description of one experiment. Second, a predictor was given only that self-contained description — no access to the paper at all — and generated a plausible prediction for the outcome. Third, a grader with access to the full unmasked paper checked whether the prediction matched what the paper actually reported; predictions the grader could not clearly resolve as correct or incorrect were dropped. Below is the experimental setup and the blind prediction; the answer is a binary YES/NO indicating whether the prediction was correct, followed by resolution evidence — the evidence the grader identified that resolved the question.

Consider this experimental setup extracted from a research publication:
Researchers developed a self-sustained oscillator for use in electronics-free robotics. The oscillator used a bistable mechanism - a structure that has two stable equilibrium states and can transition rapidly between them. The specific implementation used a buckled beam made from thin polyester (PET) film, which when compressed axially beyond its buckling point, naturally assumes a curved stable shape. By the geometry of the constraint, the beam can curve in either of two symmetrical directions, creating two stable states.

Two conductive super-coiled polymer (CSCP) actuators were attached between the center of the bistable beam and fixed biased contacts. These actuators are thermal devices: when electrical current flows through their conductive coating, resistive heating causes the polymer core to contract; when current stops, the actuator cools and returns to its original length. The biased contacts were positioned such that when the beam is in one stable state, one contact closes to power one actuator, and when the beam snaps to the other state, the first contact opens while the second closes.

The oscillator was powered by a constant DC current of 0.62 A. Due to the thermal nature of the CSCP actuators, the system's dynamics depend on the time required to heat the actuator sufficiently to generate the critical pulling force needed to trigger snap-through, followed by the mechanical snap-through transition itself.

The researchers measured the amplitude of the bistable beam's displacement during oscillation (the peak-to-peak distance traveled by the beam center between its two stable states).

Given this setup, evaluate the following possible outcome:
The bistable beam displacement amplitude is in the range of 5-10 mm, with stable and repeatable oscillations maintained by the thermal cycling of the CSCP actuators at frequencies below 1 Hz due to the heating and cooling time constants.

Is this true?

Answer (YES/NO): NO